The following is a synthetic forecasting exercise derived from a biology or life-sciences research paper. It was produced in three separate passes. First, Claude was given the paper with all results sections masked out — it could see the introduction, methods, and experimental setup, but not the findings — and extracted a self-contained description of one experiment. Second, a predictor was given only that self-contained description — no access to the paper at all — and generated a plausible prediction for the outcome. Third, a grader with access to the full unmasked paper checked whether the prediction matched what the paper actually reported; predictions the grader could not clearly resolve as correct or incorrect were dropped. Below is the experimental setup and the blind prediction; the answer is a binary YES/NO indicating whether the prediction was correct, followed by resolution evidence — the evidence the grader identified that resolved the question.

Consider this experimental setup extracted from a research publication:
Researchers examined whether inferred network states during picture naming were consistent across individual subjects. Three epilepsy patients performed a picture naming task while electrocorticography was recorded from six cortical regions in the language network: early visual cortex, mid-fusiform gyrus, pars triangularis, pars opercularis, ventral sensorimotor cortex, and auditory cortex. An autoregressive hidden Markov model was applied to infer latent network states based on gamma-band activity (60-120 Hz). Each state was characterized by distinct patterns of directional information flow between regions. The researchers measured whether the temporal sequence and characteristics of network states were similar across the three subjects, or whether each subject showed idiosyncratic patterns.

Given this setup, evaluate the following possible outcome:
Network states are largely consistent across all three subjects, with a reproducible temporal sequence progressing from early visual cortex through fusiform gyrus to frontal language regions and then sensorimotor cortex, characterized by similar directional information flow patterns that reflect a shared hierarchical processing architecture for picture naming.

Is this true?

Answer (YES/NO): YES